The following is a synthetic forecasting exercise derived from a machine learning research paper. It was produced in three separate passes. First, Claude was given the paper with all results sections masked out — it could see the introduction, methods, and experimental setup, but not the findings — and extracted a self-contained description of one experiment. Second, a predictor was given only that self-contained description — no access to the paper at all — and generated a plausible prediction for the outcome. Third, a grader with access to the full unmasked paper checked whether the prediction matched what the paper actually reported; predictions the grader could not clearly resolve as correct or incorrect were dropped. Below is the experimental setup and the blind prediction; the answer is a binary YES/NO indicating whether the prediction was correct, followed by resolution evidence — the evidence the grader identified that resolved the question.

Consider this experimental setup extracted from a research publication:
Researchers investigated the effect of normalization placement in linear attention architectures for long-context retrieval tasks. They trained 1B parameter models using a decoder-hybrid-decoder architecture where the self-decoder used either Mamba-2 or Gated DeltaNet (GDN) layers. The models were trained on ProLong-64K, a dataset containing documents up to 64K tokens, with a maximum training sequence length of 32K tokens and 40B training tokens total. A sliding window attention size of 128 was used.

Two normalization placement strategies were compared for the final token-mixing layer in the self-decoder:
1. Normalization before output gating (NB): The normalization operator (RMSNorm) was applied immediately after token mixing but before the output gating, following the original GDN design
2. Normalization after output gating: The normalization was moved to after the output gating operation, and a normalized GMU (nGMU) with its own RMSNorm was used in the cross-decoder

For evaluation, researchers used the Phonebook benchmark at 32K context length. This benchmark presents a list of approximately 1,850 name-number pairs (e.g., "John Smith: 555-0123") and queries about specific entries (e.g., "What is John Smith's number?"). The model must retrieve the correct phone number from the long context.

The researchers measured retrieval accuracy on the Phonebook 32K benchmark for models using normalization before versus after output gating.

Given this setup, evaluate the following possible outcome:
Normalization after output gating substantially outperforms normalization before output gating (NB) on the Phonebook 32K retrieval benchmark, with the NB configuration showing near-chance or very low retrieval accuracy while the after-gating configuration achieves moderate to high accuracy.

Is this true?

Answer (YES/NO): NO